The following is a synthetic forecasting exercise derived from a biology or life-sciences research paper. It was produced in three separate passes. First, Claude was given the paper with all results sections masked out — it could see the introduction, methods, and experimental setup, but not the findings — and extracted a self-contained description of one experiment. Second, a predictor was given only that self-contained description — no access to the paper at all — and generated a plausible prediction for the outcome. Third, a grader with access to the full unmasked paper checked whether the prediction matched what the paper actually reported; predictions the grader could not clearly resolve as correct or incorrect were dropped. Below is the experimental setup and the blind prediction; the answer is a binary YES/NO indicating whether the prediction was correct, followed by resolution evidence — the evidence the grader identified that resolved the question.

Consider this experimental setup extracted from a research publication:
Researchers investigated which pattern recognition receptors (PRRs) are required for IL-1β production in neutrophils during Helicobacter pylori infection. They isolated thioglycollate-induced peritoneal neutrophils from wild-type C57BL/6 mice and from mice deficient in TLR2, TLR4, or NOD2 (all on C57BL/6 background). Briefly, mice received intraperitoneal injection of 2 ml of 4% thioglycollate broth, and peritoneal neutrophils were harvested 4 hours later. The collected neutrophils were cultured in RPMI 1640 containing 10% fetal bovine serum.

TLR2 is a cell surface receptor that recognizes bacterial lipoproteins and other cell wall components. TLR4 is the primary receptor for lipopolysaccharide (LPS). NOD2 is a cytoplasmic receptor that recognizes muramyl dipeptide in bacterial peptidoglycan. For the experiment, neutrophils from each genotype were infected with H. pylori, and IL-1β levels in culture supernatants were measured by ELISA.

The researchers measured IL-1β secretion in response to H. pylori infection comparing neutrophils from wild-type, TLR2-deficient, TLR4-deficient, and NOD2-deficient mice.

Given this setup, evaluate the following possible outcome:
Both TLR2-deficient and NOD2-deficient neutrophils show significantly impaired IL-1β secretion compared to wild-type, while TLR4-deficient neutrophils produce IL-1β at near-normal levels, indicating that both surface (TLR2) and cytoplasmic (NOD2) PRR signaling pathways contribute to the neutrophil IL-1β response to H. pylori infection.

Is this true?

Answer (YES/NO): NO